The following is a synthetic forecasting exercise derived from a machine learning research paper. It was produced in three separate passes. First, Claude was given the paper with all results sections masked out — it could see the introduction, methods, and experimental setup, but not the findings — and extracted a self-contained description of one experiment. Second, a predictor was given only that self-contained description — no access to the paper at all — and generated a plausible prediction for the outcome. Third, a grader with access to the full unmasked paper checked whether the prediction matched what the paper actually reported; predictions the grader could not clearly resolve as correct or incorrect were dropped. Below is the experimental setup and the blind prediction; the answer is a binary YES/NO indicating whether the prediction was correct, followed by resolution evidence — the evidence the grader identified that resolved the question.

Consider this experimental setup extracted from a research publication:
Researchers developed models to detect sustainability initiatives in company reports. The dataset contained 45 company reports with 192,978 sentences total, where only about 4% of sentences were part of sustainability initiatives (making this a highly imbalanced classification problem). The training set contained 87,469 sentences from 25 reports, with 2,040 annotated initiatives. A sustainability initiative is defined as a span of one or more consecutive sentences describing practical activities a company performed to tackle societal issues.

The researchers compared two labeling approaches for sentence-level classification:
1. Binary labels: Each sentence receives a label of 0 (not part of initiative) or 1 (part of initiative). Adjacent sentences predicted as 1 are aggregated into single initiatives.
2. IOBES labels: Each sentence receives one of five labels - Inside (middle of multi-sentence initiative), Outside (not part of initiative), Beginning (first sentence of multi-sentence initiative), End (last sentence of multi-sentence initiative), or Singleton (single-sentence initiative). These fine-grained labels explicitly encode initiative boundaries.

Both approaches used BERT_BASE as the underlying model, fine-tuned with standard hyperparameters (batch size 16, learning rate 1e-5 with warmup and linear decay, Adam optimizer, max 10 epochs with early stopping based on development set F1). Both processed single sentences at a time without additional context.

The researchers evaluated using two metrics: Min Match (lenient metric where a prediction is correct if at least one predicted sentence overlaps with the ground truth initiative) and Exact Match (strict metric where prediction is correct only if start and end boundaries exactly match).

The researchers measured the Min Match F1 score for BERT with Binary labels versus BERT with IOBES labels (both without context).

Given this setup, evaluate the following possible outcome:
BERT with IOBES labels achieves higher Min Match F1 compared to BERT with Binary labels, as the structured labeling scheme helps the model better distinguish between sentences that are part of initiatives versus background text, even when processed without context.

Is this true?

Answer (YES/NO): NO